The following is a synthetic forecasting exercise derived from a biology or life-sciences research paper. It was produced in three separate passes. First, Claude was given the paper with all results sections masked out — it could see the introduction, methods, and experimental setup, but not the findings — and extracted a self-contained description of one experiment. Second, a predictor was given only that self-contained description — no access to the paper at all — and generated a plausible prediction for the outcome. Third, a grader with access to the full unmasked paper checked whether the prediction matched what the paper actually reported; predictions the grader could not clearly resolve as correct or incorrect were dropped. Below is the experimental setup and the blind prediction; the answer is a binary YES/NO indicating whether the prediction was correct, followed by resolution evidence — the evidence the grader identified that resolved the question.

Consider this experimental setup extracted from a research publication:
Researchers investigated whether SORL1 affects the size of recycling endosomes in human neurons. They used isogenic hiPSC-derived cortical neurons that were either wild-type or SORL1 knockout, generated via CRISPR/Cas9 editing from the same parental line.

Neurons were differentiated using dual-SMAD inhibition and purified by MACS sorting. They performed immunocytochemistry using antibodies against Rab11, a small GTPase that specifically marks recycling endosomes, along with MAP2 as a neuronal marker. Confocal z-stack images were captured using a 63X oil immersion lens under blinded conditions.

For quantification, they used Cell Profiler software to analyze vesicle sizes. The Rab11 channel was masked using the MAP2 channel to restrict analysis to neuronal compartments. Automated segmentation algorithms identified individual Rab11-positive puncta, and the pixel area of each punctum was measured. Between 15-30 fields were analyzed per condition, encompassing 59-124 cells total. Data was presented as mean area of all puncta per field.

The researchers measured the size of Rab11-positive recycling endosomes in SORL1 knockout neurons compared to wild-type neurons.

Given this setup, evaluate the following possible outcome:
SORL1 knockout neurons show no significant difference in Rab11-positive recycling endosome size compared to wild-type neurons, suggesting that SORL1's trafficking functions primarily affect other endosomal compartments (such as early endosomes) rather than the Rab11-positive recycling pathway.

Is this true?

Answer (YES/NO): NO